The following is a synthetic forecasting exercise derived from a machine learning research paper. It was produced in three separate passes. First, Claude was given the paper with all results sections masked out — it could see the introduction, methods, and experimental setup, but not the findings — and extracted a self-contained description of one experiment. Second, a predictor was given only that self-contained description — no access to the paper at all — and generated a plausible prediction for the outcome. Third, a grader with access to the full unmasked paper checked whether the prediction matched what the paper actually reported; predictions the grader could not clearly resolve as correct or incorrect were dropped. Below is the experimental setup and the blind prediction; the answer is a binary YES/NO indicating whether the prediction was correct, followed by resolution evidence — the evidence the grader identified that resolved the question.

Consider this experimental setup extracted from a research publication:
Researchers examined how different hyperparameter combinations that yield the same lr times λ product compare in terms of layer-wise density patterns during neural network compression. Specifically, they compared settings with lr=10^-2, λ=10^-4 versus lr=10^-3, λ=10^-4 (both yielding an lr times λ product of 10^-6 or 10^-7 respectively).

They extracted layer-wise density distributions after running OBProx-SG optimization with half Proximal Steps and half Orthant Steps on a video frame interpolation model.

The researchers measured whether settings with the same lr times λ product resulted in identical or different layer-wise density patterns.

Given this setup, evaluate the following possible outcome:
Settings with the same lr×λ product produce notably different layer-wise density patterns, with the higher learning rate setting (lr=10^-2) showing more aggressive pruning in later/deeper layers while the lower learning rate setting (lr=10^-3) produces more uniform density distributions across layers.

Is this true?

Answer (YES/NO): NO